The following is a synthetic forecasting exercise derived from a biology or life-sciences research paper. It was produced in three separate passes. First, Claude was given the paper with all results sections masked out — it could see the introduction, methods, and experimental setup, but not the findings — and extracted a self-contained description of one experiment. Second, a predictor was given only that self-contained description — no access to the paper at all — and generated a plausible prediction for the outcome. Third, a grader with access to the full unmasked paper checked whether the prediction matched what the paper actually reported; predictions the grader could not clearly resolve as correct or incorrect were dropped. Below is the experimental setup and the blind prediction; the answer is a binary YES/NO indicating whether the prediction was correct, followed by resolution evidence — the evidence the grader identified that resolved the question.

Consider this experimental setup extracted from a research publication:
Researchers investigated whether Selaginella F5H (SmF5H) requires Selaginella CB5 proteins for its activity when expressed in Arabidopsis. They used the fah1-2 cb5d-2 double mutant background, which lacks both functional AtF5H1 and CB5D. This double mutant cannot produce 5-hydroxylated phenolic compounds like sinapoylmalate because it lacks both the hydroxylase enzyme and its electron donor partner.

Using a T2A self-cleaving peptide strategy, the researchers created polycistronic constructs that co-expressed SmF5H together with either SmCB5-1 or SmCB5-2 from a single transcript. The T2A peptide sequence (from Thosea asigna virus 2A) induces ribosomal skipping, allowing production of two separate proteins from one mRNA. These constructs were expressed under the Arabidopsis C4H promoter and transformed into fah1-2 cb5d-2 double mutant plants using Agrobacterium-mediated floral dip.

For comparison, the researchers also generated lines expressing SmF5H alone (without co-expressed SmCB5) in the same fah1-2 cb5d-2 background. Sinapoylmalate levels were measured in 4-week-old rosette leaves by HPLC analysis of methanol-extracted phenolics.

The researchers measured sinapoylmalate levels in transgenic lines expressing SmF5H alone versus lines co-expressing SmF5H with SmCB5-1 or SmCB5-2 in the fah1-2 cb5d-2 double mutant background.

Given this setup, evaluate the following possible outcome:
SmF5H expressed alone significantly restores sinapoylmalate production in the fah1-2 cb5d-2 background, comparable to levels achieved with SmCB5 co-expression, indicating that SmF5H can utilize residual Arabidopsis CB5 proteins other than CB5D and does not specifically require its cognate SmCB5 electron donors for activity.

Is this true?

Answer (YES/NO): NO